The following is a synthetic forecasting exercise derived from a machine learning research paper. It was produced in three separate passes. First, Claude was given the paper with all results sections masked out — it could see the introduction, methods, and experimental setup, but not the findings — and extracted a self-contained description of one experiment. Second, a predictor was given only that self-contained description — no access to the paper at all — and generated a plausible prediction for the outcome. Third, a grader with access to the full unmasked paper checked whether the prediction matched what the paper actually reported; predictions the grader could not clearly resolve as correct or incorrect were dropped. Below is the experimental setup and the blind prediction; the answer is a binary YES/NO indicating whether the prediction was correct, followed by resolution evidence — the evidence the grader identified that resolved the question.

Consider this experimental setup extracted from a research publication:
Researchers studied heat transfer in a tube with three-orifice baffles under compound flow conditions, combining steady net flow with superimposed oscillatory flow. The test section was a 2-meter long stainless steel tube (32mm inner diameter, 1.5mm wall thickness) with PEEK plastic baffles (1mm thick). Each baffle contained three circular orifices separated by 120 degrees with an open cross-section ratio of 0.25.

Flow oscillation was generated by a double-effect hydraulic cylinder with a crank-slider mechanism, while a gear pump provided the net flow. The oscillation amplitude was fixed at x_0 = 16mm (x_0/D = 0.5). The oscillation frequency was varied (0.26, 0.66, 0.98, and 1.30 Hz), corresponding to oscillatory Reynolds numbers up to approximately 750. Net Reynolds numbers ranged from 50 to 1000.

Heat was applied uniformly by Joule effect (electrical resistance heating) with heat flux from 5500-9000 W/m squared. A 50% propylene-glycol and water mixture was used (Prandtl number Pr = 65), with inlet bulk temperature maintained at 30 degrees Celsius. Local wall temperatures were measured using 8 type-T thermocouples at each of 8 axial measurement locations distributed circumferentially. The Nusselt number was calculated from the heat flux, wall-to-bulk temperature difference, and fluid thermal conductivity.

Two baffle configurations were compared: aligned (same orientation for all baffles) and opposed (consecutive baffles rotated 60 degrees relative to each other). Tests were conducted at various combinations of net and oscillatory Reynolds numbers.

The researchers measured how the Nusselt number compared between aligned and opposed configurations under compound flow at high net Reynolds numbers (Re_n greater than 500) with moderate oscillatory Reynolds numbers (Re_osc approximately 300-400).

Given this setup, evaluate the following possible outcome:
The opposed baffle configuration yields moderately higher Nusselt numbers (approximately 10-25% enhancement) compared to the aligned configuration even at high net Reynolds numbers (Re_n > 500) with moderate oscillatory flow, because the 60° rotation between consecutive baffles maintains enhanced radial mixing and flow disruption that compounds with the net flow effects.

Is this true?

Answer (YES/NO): NO